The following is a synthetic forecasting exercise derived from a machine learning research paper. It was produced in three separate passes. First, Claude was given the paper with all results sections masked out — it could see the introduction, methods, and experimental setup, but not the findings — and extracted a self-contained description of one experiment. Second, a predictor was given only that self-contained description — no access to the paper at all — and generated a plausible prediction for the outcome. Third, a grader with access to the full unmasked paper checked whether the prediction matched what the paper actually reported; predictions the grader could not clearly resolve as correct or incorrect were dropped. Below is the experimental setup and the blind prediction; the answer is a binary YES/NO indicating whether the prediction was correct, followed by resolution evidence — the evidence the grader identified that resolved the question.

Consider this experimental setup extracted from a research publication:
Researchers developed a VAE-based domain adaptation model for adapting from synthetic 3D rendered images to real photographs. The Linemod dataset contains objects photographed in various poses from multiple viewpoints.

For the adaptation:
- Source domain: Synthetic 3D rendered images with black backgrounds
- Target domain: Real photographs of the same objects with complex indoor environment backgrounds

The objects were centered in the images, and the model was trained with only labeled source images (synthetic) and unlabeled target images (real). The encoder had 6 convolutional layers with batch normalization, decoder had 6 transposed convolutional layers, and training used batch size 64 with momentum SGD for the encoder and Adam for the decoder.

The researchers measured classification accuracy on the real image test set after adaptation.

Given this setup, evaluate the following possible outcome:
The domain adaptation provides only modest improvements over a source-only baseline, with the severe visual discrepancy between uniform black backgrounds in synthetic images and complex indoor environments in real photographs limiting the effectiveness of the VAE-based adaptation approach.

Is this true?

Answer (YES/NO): NO